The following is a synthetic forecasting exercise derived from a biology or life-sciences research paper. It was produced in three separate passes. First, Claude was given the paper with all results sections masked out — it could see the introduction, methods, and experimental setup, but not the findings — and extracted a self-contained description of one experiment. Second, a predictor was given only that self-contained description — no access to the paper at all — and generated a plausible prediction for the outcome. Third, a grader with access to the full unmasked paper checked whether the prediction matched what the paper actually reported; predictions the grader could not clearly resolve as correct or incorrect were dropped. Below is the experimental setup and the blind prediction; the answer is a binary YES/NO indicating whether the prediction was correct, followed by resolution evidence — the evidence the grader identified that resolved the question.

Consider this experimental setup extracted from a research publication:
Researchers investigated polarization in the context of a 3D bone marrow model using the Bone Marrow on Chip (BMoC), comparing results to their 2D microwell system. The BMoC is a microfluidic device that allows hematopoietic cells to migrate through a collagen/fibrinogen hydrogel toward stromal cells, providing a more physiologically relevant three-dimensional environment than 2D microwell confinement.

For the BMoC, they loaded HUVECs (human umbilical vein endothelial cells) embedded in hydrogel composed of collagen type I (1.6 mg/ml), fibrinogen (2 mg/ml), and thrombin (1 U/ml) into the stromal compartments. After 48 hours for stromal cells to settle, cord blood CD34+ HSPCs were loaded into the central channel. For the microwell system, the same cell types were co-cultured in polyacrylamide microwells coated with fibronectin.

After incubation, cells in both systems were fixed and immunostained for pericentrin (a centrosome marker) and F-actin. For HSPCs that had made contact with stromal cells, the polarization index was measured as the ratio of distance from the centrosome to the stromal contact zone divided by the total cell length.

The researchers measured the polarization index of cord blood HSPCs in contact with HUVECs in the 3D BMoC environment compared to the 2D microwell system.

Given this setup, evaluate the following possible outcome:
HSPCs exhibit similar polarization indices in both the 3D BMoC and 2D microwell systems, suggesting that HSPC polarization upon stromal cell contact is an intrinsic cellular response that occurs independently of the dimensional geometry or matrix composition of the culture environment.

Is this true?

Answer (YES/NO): YES